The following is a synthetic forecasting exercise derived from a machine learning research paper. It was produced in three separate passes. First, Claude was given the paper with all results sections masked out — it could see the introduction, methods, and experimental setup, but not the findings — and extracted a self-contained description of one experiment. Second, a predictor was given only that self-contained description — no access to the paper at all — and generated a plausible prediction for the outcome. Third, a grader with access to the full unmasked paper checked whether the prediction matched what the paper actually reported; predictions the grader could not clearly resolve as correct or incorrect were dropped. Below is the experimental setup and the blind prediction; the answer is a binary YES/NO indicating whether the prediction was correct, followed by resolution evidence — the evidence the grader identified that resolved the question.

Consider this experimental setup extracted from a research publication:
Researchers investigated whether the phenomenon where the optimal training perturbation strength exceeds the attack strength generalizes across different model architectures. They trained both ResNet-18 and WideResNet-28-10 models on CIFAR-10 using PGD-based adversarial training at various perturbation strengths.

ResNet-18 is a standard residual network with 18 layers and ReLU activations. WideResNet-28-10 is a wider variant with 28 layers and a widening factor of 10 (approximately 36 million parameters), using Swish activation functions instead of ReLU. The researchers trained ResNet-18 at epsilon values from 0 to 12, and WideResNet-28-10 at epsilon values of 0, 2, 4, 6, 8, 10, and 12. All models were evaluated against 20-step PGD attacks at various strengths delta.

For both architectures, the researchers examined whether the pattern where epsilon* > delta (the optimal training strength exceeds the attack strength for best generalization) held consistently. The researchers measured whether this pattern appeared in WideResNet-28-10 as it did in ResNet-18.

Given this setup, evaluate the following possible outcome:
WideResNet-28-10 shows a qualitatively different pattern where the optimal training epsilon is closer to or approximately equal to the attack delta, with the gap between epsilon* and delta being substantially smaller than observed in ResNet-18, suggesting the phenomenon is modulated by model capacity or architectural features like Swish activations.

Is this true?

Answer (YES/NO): NO